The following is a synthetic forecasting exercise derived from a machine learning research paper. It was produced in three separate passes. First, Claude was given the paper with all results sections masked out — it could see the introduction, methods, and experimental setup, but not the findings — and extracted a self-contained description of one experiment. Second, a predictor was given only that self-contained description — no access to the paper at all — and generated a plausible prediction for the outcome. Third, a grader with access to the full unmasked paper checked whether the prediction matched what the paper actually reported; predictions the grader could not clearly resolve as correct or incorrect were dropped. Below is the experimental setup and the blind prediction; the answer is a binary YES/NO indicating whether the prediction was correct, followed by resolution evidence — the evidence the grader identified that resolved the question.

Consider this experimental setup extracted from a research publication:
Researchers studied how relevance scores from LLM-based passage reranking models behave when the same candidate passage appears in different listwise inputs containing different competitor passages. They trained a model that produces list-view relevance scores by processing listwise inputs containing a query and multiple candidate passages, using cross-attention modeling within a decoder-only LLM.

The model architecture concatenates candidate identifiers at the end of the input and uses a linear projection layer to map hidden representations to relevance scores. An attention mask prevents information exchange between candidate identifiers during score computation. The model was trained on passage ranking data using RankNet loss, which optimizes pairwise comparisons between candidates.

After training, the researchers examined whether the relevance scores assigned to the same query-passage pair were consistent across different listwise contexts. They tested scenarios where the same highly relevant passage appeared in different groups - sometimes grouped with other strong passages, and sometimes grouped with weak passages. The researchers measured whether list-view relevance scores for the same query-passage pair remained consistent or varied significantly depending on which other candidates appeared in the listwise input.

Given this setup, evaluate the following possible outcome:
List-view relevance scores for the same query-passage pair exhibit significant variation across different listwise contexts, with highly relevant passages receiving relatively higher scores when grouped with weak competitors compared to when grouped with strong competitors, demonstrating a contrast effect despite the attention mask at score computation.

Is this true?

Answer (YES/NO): NO